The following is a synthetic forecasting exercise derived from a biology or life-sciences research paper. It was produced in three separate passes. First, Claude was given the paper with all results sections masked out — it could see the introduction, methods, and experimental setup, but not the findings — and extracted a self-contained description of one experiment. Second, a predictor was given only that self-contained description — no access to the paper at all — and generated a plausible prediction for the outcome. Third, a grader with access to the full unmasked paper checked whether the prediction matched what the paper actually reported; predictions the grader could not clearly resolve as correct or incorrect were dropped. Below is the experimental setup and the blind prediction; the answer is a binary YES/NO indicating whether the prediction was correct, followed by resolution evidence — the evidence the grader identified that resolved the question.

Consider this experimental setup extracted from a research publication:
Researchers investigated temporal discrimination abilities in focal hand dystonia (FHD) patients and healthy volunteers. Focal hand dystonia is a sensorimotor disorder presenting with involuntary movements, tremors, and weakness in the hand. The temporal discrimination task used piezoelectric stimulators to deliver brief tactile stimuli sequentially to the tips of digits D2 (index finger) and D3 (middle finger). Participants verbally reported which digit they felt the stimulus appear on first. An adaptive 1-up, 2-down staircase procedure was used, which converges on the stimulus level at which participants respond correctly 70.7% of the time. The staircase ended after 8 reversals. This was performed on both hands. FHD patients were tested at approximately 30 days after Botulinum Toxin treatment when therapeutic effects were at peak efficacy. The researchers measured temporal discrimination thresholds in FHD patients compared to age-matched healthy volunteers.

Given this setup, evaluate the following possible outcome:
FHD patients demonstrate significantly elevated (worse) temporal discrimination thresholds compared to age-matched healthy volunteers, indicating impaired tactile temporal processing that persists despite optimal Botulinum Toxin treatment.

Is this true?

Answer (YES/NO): NO